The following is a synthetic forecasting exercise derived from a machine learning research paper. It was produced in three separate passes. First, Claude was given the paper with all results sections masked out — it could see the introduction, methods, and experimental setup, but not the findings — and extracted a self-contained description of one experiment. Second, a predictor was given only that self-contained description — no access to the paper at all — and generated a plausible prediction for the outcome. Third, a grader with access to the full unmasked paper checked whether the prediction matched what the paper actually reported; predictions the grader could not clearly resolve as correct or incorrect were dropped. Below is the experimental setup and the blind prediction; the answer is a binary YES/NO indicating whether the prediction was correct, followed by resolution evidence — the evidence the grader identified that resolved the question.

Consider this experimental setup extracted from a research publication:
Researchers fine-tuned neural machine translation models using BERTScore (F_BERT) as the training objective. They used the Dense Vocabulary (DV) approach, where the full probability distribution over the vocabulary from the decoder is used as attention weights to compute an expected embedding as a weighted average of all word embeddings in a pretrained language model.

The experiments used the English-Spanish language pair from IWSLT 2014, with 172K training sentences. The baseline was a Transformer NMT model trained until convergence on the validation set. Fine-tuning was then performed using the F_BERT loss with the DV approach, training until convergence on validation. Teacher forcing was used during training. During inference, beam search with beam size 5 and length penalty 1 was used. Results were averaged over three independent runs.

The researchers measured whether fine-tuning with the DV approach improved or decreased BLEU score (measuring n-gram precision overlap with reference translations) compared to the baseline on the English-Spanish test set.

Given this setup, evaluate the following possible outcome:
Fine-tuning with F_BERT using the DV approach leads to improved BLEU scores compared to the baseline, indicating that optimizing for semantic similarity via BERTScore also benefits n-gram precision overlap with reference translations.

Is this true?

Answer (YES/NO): NO